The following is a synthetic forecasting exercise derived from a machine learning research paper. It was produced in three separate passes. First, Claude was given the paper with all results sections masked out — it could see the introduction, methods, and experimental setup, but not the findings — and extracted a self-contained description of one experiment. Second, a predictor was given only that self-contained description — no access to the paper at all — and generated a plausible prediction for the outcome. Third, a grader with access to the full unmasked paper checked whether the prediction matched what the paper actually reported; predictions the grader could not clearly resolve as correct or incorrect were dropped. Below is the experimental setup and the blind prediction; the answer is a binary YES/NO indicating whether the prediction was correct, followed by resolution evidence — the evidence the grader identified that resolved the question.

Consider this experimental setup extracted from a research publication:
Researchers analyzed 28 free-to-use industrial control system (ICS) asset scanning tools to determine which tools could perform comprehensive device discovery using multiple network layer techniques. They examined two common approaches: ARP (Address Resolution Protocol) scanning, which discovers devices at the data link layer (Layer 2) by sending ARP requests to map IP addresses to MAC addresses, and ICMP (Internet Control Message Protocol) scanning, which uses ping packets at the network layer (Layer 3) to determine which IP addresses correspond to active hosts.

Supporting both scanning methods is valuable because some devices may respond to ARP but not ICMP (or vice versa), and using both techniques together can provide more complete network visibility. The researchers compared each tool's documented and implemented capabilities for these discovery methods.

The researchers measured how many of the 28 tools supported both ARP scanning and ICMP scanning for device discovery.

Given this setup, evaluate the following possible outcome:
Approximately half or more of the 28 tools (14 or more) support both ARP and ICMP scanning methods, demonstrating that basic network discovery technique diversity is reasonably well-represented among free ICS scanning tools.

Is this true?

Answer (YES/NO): NO